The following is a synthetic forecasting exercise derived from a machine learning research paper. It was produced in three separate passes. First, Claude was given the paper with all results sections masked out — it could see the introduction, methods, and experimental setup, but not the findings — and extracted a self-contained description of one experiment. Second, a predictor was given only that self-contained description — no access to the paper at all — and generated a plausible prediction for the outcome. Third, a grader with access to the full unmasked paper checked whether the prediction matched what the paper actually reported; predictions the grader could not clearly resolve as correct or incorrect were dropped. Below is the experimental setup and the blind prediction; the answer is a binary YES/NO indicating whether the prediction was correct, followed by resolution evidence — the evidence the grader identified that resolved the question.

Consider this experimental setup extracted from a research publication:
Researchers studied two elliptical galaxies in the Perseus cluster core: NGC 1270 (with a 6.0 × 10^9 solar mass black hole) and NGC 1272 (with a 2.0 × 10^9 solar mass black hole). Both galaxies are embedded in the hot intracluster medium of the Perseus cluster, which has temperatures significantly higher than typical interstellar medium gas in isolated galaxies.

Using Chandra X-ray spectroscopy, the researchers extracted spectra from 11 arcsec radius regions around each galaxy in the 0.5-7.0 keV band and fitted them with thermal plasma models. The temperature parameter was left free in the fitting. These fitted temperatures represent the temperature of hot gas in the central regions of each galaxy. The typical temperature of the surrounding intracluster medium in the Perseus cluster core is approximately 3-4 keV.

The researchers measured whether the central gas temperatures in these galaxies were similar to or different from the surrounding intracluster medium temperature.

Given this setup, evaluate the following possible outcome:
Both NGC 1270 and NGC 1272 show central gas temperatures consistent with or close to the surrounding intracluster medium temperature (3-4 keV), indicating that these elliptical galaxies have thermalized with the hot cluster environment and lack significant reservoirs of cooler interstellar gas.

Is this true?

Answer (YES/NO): NO